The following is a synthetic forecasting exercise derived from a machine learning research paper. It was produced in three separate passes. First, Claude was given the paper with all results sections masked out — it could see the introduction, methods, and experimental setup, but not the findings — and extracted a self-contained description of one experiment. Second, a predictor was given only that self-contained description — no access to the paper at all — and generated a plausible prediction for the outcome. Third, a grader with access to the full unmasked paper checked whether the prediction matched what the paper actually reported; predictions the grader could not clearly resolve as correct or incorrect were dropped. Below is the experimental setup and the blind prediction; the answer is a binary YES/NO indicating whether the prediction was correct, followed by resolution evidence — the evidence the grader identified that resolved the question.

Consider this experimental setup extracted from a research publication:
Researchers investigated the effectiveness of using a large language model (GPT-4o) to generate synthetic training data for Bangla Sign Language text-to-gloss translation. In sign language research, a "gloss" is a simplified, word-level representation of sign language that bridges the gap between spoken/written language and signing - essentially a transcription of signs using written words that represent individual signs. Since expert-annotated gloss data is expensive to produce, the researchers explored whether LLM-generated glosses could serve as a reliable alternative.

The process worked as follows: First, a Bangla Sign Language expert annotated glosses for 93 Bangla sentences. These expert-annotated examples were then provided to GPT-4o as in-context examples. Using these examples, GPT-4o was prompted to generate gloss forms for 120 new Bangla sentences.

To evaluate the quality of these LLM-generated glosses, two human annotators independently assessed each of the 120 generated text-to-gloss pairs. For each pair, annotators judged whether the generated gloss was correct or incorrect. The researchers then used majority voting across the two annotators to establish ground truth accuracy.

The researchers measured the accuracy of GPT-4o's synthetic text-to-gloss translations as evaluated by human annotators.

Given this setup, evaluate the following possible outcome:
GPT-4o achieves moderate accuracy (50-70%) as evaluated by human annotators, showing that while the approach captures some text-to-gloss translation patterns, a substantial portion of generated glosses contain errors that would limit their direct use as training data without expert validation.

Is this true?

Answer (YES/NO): NO